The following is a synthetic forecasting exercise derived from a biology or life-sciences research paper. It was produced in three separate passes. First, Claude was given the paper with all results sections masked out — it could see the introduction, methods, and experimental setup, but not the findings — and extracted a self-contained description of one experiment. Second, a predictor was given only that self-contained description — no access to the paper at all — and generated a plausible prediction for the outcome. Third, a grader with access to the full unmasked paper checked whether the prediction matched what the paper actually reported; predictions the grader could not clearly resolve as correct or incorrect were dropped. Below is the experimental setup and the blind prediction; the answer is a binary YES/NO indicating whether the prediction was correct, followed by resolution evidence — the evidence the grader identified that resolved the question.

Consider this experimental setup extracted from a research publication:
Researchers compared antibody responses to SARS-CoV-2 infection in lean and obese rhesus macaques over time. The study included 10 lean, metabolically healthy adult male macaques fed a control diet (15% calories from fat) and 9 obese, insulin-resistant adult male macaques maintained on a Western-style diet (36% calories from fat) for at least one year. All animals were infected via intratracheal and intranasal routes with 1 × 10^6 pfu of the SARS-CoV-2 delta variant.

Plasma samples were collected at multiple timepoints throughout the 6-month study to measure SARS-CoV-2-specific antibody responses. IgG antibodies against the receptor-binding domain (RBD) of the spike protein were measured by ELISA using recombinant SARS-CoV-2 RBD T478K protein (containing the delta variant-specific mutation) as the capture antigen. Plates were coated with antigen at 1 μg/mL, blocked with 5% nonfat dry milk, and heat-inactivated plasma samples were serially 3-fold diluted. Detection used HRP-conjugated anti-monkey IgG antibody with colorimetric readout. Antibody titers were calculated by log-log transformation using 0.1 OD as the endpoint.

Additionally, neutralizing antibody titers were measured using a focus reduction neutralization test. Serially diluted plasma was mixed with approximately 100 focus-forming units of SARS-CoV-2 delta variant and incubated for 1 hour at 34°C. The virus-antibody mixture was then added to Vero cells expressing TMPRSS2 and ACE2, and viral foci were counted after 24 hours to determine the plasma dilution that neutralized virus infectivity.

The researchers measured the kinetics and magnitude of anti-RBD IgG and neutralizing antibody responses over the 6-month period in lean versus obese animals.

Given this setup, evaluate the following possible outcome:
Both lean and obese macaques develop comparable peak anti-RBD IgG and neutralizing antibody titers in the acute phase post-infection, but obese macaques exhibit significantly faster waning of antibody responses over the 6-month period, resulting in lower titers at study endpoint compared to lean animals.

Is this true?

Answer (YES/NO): NO